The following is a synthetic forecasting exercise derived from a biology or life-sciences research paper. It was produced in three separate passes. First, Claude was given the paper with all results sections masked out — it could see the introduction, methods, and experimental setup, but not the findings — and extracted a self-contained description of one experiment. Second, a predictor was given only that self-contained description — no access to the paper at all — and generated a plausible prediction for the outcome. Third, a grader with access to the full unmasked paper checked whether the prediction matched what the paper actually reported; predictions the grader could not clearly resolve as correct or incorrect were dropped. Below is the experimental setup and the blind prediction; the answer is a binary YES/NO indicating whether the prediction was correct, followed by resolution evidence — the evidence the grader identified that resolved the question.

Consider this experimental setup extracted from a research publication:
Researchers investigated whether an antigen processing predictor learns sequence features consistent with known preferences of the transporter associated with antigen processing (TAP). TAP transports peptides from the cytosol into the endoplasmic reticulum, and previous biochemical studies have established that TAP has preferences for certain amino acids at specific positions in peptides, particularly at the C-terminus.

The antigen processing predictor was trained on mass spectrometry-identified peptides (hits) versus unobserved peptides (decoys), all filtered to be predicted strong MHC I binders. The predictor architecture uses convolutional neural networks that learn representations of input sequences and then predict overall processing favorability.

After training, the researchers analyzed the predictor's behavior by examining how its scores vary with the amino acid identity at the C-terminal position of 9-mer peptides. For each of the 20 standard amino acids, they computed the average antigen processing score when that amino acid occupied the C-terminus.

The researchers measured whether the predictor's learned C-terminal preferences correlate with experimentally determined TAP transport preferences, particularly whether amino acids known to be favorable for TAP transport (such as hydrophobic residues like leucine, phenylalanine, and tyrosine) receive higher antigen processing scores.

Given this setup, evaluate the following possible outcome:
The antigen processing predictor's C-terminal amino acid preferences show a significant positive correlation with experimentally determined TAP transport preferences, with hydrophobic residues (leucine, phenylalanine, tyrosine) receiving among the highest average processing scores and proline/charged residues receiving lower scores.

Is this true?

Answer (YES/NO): NO